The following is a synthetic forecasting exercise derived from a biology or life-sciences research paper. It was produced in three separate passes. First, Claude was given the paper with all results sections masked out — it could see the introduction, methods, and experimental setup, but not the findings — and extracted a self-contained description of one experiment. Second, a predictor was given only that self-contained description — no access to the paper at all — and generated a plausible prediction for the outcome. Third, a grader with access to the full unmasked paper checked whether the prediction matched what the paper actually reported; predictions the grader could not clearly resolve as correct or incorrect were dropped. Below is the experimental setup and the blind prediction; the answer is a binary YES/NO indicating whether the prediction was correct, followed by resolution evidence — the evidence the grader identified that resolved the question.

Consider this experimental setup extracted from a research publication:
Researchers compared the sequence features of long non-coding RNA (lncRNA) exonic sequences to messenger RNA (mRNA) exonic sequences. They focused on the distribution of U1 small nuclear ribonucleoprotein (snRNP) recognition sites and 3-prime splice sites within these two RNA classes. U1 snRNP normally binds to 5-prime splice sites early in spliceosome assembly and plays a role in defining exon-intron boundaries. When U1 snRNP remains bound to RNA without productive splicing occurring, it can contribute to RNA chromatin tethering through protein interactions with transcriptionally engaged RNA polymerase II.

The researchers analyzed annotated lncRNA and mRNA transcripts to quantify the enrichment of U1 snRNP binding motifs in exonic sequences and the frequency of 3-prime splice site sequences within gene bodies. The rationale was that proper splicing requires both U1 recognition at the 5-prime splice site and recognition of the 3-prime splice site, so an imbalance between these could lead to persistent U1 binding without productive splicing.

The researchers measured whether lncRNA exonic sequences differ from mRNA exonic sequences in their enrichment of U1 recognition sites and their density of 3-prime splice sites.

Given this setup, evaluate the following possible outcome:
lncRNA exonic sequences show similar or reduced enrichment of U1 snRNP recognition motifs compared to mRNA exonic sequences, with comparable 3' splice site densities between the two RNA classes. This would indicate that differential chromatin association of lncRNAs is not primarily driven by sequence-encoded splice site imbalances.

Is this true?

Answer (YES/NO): NO